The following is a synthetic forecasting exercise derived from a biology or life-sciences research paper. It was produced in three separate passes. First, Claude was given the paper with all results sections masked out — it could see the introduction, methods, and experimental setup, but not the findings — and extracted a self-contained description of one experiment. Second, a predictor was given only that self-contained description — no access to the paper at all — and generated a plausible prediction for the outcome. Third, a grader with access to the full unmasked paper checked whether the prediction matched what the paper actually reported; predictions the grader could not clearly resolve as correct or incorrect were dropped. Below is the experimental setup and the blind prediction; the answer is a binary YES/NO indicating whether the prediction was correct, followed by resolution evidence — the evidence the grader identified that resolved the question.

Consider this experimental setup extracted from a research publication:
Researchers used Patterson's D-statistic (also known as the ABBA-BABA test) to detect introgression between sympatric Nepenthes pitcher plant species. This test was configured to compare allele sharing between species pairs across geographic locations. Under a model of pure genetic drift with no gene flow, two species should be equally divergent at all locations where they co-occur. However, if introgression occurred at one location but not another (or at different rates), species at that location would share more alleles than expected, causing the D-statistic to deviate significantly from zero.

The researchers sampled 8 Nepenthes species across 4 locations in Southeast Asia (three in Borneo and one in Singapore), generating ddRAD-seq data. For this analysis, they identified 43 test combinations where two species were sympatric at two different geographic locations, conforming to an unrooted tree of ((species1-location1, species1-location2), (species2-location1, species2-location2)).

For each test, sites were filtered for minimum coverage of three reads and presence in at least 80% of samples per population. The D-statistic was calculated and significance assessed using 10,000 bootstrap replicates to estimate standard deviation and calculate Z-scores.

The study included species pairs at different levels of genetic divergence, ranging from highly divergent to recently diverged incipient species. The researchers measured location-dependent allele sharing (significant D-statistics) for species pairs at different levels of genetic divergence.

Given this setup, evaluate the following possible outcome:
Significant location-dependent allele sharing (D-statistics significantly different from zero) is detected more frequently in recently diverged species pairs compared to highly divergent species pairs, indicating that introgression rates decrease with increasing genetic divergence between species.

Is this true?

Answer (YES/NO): YES